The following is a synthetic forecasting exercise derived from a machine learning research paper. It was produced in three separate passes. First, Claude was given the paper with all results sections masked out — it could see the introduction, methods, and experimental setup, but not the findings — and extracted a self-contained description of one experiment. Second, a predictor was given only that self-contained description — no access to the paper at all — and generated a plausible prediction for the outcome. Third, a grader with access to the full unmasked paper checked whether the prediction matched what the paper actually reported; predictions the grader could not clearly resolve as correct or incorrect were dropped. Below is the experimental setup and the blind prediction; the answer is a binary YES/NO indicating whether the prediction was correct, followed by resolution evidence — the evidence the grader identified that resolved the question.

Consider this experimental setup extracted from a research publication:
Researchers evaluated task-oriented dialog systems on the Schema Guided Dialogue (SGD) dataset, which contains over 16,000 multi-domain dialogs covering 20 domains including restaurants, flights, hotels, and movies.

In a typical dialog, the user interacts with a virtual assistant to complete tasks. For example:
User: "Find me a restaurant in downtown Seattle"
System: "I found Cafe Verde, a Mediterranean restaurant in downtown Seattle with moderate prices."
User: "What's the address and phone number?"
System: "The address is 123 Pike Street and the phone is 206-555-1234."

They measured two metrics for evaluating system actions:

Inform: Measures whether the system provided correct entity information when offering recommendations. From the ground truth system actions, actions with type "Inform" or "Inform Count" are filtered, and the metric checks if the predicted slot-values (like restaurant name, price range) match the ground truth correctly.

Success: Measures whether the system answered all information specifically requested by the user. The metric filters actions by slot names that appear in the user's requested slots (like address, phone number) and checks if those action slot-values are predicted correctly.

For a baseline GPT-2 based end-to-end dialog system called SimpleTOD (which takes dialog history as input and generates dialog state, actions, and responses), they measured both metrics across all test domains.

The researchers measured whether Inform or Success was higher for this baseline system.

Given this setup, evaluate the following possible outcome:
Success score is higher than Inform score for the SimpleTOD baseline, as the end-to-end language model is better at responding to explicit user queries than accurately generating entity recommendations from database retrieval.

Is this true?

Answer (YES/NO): NO